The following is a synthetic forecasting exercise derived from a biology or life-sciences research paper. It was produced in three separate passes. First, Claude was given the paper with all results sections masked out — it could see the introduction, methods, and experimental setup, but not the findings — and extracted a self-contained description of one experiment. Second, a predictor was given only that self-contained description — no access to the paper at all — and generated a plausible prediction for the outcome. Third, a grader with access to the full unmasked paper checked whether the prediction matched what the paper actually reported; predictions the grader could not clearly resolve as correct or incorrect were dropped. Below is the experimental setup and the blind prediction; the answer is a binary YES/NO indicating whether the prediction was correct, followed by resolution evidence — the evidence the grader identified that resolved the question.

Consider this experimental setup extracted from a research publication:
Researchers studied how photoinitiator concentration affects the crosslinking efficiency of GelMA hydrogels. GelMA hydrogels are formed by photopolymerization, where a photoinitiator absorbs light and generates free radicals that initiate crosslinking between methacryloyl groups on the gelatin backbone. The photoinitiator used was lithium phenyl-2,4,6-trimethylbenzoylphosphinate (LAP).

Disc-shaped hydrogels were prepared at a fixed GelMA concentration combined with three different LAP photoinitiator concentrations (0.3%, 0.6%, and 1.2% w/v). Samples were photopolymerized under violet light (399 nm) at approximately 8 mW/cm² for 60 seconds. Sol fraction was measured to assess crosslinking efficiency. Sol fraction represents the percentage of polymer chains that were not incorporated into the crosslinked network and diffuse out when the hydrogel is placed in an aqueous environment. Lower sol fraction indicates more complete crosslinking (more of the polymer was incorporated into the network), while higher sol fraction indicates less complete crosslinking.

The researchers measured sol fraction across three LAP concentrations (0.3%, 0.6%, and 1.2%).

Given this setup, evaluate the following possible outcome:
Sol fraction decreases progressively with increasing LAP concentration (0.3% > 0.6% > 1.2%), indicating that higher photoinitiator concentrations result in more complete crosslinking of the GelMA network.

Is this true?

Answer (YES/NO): YES